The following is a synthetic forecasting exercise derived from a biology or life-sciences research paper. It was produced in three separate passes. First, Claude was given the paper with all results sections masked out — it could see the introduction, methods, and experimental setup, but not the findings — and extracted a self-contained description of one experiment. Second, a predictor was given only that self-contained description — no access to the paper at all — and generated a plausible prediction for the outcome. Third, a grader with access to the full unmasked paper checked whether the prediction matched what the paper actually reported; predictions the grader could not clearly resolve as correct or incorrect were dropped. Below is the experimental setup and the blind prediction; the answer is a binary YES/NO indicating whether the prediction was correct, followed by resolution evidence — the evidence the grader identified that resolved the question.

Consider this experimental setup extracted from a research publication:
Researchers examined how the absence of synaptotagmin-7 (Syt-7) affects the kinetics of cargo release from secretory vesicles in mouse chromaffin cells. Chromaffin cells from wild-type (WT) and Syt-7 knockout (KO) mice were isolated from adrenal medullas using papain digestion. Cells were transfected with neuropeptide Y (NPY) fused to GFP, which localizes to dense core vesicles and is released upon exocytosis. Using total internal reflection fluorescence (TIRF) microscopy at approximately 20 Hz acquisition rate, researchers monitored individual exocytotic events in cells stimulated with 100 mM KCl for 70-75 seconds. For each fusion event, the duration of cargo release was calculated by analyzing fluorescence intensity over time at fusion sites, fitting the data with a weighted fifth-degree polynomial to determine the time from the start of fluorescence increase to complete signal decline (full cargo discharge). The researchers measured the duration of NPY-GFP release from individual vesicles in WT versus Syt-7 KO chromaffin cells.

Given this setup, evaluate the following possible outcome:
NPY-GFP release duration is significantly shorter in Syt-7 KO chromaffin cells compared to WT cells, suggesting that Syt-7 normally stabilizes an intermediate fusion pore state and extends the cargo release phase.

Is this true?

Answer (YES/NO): YES